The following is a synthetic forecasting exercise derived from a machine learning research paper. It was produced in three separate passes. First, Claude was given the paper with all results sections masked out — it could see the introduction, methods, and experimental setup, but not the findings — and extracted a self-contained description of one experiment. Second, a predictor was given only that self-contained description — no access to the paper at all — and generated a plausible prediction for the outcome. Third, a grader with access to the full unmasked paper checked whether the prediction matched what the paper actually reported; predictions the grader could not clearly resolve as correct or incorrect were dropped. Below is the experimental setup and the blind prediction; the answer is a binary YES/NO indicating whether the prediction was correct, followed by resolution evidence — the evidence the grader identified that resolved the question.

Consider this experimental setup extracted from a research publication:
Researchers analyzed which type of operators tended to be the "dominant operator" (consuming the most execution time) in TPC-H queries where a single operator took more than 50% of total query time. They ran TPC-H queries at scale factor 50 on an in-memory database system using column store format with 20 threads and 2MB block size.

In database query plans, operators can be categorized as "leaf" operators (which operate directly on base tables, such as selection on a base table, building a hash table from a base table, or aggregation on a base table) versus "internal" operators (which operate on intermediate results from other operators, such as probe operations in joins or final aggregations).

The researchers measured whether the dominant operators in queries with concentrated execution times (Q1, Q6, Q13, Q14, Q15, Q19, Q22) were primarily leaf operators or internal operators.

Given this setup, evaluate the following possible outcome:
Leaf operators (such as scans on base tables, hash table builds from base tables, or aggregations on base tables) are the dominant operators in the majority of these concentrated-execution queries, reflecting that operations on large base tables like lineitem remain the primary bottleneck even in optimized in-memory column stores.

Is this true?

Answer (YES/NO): YES